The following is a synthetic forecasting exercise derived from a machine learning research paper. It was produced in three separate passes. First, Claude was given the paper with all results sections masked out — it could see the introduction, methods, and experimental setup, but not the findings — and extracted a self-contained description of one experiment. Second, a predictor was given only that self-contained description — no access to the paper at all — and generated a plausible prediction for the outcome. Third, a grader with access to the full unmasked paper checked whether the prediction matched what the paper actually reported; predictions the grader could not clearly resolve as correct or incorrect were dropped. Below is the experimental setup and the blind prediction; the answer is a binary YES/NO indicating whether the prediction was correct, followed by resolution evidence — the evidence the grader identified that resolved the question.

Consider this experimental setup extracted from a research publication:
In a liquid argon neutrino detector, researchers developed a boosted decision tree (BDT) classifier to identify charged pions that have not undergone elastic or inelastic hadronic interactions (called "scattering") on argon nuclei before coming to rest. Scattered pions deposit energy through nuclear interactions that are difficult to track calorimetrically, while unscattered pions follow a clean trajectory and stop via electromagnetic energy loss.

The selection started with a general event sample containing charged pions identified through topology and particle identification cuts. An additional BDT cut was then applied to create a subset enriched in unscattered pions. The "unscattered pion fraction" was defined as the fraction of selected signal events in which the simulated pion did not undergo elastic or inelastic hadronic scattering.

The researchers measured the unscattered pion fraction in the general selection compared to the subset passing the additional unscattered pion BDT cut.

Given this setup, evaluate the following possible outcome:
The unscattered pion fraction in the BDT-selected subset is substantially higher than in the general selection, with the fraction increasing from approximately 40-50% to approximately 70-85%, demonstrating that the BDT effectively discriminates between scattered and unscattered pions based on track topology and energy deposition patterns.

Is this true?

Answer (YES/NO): NO